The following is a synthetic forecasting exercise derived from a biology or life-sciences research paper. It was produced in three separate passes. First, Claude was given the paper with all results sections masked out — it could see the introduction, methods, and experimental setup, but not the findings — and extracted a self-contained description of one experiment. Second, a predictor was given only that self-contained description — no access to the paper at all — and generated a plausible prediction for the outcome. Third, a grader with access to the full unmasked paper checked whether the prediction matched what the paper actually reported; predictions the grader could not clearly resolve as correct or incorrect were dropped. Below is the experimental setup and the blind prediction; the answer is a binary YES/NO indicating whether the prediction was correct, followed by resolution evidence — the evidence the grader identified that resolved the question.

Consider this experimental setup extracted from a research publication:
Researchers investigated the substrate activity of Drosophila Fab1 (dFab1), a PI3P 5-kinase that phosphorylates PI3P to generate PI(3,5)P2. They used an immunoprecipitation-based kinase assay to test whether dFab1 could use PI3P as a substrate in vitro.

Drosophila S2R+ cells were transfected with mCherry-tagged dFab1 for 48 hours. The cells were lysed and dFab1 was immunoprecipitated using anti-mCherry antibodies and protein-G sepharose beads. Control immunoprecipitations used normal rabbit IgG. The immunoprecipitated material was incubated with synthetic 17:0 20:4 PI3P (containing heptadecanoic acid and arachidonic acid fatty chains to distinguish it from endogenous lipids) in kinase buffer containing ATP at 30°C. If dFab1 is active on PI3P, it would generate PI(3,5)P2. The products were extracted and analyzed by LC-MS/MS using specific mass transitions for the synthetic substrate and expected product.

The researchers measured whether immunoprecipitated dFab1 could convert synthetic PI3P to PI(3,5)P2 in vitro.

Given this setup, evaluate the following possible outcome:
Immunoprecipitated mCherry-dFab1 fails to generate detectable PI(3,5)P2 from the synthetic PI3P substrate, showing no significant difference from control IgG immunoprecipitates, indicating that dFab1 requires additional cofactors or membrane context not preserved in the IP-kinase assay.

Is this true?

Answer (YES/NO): NO